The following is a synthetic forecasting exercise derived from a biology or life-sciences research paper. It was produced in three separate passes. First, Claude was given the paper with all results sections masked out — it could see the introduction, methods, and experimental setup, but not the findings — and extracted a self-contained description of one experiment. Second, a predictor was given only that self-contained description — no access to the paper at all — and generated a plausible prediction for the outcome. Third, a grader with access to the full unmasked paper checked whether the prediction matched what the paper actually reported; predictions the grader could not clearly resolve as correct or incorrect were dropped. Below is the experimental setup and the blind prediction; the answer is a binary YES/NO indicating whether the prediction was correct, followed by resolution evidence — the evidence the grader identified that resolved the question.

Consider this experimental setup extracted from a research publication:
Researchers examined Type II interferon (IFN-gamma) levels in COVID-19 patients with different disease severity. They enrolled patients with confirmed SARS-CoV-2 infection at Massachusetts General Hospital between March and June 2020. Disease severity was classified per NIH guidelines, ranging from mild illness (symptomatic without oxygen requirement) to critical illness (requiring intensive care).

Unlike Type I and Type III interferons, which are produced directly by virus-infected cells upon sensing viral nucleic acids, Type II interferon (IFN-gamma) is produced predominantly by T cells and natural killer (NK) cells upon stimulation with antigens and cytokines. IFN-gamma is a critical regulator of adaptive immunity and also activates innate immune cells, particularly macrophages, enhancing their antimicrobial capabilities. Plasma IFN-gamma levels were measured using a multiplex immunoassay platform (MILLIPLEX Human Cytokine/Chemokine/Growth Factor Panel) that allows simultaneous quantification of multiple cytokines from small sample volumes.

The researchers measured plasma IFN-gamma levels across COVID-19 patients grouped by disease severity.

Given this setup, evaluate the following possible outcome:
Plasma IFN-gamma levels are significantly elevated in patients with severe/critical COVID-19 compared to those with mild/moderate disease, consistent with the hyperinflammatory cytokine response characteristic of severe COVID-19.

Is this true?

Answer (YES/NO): NO